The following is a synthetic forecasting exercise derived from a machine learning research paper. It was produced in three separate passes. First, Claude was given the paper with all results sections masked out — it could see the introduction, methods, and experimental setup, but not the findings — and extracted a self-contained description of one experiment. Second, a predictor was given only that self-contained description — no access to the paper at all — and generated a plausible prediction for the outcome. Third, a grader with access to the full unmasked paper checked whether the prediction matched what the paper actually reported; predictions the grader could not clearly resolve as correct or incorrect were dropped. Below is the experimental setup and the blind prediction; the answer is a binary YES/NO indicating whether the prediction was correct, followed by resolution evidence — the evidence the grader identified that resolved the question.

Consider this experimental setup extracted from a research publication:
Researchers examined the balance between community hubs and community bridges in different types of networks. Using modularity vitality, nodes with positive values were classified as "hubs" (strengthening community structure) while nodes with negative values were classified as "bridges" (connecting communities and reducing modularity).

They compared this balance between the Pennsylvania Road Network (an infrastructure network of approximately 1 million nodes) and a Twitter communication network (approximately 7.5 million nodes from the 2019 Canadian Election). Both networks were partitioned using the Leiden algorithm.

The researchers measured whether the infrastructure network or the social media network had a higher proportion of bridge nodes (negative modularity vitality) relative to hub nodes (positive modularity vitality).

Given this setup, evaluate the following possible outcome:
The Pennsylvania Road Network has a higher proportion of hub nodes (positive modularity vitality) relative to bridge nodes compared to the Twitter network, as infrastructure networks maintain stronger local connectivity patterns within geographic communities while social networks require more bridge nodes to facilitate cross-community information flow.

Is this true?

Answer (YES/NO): YES